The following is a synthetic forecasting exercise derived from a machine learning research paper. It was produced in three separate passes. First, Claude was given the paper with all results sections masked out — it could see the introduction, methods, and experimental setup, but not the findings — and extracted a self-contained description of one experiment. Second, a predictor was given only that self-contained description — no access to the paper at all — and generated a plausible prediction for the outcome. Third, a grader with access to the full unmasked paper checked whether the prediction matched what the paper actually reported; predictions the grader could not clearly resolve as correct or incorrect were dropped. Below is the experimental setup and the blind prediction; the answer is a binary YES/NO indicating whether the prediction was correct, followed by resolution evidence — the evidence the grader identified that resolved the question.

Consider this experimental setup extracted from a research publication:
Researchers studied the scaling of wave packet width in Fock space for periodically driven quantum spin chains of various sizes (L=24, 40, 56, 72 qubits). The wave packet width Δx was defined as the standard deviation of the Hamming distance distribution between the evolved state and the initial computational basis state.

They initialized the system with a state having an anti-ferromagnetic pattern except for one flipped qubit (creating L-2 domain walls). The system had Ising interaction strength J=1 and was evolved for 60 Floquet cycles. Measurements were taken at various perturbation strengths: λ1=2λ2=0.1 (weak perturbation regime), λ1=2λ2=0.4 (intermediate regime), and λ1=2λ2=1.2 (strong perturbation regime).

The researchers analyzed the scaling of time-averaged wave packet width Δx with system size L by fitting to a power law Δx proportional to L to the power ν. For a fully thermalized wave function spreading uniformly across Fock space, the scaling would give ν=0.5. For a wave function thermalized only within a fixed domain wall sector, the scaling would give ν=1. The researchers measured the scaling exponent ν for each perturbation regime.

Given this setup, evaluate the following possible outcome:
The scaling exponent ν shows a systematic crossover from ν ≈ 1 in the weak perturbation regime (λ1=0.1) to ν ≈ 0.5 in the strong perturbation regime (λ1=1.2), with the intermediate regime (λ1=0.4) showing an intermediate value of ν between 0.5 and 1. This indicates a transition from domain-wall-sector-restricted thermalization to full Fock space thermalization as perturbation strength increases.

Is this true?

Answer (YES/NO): NO